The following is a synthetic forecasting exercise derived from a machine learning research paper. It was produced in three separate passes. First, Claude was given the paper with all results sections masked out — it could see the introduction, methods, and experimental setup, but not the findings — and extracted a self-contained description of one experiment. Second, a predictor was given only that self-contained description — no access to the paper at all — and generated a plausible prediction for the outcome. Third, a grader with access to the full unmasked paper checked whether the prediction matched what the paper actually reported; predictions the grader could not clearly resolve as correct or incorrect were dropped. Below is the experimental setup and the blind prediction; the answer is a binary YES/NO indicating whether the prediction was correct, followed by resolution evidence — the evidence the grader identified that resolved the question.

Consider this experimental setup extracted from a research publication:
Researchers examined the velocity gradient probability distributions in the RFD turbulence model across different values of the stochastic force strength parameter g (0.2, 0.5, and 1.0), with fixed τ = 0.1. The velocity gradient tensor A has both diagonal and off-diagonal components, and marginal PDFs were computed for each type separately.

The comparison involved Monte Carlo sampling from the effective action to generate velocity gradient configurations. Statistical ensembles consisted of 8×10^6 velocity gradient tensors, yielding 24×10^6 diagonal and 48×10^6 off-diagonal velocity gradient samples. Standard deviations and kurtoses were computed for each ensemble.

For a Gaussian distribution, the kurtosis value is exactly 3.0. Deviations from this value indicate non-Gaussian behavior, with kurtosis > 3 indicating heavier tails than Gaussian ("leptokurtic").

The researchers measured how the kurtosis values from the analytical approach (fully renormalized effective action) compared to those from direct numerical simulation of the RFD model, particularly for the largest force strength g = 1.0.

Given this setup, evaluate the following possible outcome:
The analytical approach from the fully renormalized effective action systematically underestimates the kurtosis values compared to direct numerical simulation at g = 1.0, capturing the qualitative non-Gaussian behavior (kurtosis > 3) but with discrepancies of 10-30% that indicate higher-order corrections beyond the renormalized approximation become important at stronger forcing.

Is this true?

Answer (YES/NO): NO